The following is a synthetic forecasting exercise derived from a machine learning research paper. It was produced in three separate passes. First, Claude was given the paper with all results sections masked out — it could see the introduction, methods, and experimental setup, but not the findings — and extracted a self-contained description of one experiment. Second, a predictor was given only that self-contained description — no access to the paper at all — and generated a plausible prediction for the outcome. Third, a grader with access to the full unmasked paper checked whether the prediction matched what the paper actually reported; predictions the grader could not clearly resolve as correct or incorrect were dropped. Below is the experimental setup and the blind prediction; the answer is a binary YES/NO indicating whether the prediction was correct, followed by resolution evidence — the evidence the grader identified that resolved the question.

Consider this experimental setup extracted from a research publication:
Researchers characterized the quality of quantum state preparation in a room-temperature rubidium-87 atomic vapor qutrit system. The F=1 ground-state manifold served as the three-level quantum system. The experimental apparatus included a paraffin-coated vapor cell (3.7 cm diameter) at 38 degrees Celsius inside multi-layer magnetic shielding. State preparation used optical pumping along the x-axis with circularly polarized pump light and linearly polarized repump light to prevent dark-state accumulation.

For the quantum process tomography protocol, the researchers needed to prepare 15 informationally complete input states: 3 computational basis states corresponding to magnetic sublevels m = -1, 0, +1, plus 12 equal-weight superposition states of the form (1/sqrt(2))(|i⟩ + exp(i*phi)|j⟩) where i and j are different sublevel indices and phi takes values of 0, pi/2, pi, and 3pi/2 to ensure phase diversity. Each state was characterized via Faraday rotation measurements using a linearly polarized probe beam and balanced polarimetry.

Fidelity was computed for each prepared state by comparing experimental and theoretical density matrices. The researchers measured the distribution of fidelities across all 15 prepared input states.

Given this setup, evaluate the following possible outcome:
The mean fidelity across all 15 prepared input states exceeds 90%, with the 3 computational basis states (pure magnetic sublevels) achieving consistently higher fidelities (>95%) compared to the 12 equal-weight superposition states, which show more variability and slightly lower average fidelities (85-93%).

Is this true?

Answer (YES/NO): NO